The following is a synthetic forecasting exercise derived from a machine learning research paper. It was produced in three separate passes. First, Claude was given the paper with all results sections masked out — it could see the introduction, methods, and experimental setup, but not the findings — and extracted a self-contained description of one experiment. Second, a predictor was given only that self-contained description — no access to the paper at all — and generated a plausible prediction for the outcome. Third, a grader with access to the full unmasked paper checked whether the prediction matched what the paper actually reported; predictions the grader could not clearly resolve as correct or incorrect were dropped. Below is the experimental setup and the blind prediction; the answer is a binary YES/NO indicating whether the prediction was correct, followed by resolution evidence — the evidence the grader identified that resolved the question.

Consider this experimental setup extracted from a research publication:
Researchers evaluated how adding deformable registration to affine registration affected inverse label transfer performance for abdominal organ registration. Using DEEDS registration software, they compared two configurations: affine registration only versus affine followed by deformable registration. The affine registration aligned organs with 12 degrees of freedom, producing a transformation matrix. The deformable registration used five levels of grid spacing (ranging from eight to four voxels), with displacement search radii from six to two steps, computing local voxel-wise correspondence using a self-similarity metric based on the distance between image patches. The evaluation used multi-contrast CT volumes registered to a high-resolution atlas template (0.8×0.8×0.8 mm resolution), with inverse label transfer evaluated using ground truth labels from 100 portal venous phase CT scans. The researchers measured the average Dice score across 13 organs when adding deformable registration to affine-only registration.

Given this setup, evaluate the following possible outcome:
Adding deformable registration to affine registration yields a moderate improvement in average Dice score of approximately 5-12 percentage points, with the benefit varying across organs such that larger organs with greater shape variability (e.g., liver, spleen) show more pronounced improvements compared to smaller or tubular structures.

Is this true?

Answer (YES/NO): NO